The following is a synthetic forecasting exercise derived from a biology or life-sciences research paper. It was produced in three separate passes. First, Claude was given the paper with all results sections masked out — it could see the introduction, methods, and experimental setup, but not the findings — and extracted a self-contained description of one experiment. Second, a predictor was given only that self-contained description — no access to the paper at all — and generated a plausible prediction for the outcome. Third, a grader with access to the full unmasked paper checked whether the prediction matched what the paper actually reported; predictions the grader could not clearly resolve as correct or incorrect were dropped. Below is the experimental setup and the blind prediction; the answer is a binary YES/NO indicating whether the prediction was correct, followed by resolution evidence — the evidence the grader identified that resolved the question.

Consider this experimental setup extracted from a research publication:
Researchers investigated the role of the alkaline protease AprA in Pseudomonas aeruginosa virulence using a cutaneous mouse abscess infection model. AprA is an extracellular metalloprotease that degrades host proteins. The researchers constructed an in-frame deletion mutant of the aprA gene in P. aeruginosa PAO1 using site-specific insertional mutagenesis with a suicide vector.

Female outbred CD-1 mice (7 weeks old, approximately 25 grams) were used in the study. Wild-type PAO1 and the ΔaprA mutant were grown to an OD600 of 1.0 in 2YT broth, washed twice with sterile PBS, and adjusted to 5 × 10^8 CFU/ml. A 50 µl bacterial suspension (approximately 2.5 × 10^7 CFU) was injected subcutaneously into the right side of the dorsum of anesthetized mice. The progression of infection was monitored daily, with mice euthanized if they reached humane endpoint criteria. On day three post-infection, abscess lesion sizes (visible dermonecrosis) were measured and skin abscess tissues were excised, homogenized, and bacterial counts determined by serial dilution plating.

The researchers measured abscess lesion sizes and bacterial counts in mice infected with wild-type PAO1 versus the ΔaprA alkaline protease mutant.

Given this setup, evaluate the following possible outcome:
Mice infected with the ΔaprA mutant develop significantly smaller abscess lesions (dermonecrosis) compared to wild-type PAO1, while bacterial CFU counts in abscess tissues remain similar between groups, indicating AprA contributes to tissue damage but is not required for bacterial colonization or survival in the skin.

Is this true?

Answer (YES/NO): NO